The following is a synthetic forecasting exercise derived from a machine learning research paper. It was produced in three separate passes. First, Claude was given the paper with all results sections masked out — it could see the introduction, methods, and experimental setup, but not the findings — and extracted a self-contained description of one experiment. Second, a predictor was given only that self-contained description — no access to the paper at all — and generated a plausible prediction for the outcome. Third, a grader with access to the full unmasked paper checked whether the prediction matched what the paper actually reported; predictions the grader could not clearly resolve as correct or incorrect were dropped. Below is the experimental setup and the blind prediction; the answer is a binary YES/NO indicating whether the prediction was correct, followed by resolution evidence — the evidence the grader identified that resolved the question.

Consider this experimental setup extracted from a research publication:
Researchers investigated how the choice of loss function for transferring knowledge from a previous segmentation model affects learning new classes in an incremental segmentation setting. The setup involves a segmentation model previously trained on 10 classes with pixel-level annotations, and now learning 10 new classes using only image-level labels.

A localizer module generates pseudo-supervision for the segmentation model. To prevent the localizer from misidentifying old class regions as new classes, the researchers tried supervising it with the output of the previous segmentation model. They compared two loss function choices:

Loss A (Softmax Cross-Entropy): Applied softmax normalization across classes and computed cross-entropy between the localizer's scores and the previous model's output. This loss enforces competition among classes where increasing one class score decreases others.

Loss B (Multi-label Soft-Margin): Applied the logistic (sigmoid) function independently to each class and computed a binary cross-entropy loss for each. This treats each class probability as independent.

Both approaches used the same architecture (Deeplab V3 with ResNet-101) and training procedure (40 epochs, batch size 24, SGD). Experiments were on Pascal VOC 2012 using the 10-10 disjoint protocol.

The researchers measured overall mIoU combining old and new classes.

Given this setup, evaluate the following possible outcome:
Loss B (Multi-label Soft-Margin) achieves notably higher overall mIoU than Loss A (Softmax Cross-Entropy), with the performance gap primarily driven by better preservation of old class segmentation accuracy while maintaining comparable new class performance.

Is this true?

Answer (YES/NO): NO